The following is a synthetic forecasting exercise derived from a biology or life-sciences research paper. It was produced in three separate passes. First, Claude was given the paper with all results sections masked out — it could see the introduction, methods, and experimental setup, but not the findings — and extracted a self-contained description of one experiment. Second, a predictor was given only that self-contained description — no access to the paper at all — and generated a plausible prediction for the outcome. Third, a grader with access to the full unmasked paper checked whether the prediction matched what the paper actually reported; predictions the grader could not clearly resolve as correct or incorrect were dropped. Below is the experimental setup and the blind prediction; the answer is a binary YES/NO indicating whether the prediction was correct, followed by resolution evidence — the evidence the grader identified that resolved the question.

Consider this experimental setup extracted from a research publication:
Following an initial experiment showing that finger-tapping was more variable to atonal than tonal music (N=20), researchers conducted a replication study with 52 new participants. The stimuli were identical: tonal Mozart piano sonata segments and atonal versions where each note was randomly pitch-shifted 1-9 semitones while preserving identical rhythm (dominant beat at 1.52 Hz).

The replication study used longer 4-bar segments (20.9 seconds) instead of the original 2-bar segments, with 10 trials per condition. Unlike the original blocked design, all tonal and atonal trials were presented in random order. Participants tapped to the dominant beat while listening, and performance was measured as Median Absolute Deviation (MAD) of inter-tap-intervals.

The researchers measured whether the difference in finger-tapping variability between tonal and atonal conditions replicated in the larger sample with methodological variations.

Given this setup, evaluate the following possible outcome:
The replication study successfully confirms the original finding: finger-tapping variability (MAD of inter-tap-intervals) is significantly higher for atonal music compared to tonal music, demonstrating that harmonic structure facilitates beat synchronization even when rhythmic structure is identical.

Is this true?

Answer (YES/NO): YES